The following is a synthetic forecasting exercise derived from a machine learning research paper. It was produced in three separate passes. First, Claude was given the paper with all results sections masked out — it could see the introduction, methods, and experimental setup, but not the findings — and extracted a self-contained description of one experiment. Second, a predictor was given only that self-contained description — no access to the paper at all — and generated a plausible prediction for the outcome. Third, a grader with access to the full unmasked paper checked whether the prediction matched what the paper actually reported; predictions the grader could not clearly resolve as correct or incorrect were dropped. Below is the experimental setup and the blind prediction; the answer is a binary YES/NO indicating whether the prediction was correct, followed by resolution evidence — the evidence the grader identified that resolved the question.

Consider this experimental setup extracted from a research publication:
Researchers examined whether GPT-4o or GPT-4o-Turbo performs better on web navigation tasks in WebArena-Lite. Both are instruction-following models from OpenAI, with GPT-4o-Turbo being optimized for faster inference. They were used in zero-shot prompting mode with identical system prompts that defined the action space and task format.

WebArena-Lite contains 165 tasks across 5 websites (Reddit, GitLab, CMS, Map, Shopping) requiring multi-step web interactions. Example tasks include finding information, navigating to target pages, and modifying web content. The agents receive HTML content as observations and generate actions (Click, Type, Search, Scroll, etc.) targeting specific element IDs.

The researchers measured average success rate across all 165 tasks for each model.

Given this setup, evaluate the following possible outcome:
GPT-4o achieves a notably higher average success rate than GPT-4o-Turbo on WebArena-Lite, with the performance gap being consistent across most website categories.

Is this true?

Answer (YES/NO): NO